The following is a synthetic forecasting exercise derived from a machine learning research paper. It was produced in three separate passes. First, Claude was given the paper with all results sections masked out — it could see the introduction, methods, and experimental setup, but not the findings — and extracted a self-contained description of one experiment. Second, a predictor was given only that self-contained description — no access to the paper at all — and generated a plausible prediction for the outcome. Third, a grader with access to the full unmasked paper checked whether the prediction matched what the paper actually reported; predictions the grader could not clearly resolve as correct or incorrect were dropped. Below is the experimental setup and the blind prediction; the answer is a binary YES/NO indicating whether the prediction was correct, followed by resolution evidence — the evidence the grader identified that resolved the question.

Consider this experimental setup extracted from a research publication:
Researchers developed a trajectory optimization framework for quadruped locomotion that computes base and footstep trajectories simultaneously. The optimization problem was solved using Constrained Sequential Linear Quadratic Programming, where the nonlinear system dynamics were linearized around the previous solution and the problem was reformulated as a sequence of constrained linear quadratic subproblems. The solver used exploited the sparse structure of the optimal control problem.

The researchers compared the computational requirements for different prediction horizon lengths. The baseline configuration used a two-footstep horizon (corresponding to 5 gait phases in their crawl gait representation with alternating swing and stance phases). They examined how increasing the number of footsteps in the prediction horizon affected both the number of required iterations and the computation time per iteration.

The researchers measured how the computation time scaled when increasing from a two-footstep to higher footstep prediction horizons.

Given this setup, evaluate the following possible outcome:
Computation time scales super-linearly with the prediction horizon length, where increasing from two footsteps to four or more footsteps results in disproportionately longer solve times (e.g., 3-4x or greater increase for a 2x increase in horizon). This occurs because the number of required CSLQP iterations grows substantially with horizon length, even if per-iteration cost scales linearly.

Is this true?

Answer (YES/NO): NO